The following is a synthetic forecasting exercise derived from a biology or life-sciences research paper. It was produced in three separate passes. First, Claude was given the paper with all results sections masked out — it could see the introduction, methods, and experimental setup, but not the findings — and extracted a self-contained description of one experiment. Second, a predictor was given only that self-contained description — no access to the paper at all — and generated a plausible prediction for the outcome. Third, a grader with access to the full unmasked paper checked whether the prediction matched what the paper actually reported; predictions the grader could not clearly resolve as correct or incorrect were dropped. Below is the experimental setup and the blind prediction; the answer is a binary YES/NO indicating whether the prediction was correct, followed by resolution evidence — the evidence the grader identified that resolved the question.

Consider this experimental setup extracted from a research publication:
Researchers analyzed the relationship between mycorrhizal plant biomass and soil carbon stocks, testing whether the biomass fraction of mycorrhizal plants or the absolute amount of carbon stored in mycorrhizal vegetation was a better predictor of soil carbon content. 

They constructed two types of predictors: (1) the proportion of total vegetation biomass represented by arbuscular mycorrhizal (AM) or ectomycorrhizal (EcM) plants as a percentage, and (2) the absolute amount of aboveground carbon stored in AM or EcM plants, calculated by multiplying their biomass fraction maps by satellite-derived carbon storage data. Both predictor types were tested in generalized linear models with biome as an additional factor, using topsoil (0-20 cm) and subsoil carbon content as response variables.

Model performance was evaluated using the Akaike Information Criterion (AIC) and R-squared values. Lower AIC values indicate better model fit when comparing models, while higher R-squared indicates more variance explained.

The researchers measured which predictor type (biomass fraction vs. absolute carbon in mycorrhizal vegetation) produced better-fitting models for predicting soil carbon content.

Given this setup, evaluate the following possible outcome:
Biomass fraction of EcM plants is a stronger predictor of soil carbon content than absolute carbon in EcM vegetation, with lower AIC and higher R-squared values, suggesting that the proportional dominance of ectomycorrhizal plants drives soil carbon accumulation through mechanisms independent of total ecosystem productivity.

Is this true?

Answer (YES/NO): YES